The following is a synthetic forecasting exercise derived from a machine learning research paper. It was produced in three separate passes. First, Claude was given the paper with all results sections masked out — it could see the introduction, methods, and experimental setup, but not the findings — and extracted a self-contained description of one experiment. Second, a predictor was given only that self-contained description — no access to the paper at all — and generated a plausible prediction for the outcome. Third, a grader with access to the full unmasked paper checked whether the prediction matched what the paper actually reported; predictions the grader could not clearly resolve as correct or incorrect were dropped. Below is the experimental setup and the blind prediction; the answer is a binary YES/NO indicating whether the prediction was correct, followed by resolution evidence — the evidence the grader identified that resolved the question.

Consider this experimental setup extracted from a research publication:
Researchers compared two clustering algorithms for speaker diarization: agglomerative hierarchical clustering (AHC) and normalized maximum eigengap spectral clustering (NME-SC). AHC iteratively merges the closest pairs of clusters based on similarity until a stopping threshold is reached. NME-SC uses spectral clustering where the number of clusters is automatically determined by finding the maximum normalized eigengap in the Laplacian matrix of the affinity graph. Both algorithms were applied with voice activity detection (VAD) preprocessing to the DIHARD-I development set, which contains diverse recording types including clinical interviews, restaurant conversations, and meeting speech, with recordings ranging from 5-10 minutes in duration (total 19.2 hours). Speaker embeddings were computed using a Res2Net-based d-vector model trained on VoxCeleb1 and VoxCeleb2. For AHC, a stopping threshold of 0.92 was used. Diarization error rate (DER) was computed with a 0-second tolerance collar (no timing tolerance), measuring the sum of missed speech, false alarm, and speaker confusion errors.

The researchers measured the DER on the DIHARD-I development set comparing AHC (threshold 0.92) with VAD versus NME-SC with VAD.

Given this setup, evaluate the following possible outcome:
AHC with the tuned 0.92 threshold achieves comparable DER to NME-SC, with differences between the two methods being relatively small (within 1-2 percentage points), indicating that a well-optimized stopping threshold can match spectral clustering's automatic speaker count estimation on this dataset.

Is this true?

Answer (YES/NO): YES